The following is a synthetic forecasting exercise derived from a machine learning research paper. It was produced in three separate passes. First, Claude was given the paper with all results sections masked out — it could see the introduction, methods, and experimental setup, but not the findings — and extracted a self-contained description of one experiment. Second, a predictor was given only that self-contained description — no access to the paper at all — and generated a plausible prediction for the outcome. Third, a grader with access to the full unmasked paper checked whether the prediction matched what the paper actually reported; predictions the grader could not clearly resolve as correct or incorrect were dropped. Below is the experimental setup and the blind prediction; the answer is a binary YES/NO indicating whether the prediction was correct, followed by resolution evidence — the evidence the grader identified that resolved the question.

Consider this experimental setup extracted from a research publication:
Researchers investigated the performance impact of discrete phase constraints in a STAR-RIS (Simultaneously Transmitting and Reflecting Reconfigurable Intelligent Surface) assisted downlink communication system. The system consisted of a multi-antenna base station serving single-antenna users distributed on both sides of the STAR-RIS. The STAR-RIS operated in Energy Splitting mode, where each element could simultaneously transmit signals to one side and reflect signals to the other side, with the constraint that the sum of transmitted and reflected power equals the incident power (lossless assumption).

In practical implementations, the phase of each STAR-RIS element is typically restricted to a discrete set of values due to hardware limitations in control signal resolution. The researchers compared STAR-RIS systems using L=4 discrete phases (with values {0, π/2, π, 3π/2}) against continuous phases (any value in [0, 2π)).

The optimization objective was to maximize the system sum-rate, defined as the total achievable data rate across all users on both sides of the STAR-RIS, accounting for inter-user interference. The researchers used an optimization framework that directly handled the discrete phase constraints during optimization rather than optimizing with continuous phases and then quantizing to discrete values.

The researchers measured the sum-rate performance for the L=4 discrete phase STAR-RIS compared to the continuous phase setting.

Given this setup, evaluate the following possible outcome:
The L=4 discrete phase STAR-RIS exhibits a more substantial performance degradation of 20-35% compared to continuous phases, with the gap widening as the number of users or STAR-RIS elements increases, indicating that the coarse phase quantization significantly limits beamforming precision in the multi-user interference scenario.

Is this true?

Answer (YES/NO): NO